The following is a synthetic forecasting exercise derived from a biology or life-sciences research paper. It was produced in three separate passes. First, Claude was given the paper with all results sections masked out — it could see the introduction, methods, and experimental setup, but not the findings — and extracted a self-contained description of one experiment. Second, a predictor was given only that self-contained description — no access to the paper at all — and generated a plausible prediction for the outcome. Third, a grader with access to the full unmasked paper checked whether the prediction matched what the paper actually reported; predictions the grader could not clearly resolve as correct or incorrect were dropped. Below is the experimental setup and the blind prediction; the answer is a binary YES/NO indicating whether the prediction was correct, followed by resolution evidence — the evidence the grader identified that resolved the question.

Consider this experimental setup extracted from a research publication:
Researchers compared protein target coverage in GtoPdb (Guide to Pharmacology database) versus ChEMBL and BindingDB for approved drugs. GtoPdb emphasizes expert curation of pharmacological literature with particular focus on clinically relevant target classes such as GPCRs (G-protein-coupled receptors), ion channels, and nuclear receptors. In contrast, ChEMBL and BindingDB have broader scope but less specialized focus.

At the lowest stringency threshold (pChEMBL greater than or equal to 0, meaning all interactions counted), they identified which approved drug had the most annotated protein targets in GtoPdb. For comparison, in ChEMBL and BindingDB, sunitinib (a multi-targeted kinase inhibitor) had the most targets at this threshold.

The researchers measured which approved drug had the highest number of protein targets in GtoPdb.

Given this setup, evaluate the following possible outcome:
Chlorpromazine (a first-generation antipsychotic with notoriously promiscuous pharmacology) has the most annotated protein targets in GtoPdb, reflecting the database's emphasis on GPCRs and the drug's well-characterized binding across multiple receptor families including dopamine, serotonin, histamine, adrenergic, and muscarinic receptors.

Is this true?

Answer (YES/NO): NO